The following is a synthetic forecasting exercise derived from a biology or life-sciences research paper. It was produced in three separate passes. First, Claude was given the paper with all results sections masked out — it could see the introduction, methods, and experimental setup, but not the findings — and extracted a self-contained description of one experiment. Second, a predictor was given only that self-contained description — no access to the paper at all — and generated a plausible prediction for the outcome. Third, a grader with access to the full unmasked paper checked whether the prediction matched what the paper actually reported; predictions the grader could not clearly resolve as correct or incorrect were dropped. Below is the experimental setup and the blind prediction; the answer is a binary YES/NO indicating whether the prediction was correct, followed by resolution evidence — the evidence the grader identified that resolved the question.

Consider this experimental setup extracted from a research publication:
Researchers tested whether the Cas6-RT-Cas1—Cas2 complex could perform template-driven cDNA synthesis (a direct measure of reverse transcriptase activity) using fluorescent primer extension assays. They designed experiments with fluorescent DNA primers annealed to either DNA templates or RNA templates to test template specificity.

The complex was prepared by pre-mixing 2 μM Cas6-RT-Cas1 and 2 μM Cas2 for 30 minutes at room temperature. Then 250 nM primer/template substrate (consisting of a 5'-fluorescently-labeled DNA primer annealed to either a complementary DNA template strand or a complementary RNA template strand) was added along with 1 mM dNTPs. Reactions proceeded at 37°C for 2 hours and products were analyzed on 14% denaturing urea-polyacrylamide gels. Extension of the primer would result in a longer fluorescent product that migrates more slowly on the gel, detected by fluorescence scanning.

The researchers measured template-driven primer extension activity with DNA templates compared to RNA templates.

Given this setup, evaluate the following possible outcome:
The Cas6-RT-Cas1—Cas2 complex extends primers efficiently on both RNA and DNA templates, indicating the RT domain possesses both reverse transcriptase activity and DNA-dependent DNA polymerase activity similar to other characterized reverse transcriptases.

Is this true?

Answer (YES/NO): YES